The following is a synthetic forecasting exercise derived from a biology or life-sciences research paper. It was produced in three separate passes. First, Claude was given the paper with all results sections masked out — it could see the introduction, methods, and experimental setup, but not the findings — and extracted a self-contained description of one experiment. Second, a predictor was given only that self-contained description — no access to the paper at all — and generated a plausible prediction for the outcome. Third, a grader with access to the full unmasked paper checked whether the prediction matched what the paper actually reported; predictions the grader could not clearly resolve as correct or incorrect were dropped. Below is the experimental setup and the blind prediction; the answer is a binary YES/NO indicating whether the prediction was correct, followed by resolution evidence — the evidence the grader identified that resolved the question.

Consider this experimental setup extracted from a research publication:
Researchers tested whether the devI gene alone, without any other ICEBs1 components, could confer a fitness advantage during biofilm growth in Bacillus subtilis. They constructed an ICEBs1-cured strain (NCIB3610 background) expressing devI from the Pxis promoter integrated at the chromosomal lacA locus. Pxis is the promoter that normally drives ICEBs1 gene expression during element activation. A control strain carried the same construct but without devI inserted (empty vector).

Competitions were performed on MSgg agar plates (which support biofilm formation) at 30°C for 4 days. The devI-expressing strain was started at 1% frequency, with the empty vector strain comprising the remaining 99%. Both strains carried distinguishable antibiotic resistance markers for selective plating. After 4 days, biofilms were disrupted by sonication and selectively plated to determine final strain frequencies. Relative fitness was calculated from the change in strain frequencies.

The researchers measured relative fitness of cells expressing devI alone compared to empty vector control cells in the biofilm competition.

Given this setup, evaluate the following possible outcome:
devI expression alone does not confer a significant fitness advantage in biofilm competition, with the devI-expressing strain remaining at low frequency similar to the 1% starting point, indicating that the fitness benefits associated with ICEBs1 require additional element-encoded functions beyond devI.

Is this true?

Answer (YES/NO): NO